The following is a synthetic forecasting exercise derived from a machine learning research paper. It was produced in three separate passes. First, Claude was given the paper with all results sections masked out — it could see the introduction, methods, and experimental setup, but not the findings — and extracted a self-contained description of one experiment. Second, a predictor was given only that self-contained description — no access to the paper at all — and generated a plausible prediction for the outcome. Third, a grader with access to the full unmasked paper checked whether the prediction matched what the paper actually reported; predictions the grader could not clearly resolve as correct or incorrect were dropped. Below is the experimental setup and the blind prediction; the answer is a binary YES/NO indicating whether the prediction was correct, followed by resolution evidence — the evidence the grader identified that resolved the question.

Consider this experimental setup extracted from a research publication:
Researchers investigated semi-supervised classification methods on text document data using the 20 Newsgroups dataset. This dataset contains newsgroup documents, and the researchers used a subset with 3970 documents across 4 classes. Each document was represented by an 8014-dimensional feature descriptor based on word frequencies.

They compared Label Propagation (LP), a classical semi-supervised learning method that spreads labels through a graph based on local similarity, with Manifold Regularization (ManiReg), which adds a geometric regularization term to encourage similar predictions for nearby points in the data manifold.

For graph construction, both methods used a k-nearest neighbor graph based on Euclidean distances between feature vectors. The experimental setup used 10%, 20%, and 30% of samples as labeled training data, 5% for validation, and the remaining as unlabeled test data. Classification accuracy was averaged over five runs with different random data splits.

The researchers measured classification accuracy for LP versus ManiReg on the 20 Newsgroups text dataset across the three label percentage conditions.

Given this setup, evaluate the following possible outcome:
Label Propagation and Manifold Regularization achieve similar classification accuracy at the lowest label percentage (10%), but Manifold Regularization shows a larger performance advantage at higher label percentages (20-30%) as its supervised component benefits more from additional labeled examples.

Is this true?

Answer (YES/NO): NO